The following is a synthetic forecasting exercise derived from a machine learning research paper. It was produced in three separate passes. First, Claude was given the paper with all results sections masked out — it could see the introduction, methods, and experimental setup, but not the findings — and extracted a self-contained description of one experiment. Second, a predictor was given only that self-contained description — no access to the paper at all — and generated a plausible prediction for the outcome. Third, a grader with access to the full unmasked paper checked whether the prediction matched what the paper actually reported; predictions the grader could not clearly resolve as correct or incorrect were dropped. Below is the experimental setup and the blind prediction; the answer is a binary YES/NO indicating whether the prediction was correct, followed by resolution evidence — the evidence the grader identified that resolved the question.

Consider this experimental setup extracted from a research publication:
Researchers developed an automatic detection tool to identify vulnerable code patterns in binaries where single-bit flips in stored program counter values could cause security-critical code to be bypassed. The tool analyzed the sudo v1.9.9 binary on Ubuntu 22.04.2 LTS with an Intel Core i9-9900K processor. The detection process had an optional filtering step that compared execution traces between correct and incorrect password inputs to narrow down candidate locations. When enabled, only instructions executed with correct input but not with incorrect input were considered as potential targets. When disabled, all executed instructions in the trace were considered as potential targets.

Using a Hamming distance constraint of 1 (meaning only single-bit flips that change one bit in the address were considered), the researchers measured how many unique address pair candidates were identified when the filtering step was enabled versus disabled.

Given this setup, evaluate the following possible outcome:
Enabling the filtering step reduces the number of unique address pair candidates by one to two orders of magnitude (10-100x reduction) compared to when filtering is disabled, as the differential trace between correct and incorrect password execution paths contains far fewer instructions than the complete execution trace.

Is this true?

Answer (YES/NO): NO